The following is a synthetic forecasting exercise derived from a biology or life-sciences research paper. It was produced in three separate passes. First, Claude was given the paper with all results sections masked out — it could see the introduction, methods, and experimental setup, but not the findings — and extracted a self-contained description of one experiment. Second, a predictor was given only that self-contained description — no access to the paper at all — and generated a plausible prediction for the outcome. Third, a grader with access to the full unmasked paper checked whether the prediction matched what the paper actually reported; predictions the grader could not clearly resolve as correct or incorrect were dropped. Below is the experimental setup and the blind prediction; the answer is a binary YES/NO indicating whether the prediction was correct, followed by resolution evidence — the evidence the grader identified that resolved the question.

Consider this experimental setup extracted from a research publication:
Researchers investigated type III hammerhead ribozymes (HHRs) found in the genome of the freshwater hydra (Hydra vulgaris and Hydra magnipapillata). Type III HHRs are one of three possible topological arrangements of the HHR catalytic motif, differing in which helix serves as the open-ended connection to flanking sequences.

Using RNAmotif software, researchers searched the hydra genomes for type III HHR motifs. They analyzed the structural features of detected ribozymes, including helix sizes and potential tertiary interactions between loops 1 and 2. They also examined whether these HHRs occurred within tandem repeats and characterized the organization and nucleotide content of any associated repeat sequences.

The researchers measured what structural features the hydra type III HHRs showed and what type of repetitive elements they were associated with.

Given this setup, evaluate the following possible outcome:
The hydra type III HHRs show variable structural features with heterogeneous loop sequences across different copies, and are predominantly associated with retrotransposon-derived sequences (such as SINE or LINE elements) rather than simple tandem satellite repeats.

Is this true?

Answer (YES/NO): NO